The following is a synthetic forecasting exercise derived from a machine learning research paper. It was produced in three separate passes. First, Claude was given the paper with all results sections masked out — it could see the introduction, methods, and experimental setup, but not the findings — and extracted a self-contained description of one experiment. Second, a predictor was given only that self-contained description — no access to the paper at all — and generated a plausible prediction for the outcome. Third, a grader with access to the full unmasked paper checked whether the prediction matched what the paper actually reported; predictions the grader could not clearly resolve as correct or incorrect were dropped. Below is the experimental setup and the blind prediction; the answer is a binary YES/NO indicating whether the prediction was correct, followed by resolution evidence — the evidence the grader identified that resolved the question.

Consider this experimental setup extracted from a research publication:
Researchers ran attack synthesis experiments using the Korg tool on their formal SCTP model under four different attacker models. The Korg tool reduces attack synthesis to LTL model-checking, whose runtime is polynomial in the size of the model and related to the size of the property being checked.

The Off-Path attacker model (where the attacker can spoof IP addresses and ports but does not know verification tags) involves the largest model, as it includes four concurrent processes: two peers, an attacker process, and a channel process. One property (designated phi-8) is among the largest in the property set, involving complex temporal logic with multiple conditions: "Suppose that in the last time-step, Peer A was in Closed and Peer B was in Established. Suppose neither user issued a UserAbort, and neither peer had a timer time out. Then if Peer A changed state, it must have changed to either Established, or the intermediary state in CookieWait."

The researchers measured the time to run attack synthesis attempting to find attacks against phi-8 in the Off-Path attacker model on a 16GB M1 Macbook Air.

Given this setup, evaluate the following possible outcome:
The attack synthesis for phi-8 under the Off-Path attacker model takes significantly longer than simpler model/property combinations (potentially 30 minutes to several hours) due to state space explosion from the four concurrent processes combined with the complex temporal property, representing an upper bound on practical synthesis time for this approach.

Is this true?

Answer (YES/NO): YES